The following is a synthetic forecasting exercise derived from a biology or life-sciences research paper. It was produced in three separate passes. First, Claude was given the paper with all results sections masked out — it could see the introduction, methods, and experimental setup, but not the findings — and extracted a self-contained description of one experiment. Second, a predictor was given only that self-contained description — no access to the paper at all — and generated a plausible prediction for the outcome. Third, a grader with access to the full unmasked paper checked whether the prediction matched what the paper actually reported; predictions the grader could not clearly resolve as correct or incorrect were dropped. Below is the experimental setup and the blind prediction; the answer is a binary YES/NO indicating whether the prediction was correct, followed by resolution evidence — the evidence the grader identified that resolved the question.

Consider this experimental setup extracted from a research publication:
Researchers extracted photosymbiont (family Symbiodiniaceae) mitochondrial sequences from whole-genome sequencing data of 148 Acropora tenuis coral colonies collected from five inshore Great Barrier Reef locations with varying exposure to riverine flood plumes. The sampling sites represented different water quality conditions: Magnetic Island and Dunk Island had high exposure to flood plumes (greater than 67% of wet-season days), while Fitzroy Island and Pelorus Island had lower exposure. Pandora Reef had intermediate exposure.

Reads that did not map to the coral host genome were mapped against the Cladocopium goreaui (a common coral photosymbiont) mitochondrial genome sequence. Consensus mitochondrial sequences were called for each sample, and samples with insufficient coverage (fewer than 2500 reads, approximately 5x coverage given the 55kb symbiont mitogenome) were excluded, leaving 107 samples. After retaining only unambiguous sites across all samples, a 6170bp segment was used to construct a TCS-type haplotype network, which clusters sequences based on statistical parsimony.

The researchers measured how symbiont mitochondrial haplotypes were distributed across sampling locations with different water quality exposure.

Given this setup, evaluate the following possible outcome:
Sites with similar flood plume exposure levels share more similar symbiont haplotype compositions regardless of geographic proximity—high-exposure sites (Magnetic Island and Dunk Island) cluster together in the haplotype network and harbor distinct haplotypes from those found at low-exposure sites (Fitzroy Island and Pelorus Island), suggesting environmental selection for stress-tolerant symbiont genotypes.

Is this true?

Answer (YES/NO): NO